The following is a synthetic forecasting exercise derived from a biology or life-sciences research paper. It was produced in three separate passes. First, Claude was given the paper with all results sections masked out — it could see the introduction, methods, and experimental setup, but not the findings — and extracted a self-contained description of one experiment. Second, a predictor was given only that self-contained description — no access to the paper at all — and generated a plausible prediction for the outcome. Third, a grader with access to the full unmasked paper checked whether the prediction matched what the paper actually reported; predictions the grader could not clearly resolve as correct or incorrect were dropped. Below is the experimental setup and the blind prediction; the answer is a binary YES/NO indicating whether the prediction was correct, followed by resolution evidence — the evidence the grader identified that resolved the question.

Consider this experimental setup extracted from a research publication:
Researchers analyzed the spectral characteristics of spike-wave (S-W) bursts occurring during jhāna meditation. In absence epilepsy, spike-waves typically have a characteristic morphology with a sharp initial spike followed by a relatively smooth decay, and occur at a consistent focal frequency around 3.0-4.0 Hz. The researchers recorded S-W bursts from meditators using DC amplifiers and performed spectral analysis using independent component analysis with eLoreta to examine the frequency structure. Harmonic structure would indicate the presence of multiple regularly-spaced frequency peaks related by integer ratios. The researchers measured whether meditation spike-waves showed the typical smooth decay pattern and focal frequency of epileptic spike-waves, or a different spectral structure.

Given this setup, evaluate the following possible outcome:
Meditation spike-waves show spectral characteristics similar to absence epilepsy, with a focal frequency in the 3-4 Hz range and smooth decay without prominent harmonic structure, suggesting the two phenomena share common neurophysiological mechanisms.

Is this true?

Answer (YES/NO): NO